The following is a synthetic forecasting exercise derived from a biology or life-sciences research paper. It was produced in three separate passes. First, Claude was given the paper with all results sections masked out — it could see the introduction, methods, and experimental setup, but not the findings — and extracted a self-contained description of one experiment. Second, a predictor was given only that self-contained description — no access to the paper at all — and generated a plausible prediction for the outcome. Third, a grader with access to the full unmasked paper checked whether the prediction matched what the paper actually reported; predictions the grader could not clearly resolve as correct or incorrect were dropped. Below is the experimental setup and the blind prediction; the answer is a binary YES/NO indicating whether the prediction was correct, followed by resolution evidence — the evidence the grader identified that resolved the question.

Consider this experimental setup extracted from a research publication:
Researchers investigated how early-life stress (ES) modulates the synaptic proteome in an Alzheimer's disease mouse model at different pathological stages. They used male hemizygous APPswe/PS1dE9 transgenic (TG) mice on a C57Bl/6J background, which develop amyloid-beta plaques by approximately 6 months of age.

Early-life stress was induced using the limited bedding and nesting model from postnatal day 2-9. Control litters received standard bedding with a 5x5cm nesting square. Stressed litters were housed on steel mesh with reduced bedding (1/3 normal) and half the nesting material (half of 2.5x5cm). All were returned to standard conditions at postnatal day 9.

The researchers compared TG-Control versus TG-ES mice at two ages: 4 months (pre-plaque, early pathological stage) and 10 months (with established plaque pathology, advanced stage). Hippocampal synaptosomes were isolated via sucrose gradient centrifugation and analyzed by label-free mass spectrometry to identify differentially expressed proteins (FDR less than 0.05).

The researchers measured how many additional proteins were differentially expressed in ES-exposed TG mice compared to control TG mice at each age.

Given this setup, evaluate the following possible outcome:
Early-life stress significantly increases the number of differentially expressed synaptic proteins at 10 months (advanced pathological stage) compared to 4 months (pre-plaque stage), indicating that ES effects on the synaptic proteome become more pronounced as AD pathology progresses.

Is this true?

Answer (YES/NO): YES